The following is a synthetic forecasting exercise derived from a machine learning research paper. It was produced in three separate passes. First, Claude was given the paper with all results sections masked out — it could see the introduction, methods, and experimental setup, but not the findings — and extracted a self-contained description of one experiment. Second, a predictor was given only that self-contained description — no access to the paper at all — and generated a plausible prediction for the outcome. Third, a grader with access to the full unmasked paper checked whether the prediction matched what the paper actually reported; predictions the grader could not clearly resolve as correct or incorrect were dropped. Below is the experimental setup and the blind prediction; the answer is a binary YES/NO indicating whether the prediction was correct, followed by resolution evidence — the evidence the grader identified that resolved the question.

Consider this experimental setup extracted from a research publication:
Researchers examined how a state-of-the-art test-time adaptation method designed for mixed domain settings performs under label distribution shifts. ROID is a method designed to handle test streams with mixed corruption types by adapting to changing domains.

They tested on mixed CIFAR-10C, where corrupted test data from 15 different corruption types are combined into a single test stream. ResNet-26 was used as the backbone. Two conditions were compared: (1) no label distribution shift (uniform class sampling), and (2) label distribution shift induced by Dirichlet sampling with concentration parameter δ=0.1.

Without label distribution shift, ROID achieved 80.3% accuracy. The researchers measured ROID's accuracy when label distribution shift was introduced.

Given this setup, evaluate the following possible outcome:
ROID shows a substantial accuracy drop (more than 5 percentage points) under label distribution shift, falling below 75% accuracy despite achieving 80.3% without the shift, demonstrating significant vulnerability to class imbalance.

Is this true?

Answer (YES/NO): YES